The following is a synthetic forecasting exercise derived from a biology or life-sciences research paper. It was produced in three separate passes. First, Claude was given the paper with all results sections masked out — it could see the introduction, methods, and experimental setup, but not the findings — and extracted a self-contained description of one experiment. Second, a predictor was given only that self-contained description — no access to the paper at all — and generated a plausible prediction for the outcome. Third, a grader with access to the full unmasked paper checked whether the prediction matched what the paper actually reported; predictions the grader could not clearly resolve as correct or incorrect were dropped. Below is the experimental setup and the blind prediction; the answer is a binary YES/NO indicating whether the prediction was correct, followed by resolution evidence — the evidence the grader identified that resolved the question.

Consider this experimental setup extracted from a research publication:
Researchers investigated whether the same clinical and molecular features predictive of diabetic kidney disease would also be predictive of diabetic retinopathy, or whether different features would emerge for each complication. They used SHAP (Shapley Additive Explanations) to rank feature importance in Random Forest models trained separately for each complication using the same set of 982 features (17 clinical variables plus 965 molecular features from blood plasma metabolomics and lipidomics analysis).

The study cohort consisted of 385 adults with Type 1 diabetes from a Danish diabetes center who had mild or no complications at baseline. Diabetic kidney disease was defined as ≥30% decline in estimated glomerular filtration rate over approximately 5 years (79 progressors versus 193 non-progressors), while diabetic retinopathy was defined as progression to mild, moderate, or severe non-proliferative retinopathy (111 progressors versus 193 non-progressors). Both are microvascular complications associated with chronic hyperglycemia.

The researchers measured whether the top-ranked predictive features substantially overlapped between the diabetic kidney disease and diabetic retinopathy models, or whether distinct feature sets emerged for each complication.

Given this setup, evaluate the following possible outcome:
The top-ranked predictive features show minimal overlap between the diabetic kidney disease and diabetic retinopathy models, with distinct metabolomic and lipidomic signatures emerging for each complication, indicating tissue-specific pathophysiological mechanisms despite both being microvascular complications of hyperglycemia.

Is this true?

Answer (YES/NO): NO